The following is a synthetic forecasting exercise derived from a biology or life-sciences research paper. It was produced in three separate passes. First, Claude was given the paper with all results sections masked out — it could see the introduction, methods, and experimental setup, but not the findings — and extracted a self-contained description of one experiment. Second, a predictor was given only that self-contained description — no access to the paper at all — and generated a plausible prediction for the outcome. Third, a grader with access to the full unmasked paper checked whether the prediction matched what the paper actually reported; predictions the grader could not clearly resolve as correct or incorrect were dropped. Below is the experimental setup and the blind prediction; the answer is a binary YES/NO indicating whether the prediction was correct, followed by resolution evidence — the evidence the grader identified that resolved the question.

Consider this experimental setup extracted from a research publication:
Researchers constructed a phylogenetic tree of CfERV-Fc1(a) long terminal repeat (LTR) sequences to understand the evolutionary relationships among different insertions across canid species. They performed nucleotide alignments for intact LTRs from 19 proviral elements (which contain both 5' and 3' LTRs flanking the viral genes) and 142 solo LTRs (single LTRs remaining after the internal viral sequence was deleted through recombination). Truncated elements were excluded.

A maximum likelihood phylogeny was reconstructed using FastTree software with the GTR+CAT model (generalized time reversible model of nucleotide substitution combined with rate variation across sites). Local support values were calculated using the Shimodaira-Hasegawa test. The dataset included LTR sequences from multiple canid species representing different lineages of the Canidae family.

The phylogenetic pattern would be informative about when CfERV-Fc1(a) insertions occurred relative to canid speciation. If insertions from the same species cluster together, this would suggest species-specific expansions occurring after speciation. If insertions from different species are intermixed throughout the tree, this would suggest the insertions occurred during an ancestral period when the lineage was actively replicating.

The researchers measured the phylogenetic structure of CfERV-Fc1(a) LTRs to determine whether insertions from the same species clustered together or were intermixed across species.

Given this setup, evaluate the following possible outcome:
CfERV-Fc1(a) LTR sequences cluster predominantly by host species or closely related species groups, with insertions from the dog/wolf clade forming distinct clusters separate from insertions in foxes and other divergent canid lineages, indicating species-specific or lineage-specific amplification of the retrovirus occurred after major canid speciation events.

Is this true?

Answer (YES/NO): YES